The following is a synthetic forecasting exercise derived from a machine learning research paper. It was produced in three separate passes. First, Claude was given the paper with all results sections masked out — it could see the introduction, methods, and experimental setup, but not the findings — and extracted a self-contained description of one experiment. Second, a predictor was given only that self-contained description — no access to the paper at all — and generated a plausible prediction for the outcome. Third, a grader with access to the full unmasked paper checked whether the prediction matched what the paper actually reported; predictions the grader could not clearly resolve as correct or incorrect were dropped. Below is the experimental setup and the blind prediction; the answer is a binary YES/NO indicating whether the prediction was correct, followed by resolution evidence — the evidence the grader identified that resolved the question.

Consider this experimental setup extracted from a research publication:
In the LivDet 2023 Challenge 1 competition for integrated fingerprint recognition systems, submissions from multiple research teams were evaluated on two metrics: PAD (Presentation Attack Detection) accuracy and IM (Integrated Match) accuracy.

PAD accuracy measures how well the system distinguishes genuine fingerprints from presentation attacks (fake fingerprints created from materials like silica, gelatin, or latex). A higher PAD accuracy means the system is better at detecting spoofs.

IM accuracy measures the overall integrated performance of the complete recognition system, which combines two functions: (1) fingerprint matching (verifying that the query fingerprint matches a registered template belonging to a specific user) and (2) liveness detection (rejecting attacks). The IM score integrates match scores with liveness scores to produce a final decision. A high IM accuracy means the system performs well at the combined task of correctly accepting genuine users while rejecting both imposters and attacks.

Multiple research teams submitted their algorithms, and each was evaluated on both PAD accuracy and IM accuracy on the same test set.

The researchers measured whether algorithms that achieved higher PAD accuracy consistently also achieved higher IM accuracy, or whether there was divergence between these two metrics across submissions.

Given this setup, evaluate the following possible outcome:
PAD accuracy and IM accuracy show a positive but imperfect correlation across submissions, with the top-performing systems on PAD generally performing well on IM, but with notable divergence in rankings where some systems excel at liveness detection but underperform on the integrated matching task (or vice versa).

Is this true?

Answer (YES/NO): YES